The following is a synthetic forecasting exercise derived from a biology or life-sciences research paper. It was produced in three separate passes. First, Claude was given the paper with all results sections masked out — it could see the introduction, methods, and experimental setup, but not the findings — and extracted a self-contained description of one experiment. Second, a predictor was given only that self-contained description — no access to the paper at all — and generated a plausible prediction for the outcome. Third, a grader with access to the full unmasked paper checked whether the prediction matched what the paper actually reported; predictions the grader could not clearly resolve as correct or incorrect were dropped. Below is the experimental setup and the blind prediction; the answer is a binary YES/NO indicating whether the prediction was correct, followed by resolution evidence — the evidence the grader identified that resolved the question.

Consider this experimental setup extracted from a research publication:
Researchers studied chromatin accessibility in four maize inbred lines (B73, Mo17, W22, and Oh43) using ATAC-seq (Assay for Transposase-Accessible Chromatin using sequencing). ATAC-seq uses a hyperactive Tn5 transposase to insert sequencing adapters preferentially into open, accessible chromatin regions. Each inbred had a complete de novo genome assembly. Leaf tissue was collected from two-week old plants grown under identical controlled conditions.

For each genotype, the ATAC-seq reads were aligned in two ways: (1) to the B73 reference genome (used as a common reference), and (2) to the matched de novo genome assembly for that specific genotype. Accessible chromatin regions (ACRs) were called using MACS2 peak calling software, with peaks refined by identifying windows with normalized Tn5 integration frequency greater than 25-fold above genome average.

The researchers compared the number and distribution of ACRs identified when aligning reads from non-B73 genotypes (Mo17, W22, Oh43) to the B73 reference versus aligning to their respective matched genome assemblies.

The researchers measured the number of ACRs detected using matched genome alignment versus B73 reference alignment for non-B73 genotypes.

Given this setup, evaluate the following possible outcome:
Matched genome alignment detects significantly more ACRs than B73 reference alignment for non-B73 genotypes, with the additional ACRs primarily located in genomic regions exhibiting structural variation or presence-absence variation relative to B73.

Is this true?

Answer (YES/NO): NO